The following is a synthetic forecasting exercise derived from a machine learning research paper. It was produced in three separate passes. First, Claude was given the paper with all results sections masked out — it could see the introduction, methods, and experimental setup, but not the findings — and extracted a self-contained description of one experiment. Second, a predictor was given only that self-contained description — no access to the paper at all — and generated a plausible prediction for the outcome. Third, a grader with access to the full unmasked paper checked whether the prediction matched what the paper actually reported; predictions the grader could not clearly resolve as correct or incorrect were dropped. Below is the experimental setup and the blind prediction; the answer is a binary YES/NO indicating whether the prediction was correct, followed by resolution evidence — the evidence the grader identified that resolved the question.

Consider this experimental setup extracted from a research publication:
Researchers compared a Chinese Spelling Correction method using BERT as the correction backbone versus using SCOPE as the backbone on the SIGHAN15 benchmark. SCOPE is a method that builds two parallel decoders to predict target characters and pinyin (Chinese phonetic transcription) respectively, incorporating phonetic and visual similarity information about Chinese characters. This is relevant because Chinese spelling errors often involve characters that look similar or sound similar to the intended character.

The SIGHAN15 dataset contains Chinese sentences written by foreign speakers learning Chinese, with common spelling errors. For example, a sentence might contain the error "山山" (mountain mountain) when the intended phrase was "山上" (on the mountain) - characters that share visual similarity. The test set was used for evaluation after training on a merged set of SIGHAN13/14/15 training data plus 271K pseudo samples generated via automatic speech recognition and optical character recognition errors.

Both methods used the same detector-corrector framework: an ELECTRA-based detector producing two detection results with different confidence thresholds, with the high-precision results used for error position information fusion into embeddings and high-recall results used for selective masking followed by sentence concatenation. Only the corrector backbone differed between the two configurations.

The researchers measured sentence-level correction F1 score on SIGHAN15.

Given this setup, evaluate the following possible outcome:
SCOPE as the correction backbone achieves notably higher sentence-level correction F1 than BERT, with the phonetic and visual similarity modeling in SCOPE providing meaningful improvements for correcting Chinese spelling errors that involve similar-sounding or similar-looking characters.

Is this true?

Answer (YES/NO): YES